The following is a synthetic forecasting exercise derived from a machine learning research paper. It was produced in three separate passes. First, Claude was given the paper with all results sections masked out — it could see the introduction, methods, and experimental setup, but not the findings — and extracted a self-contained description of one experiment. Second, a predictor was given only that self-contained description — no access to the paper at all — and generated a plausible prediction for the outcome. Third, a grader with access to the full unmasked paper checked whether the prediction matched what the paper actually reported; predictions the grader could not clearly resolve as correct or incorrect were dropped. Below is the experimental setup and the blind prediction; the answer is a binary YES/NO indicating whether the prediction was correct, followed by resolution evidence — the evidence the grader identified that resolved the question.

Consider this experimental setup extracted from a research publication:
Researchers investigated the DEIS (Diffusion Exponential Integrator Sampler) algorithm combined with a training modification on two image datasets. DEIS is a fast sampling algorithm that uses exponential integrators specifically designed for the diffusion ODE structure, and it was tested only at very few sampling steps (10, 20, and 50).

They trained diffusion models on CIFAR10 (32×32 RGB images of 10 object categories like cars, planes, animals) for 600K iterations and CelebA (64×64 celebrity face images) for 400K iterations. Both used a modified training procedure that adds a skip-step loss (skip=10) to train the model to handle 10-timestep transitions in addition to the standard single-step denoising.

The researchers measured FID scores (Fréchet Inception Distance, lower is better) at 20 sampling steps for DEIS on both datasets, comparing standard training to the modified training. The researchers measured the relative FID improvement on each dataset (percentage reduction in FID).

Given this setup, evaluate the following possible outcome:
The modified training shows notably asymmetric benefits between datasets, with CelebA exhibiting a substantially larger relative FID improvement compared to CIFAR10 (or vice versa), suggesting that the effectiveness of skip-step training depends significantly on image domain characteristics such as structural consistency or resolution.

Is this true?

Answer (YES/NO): YES